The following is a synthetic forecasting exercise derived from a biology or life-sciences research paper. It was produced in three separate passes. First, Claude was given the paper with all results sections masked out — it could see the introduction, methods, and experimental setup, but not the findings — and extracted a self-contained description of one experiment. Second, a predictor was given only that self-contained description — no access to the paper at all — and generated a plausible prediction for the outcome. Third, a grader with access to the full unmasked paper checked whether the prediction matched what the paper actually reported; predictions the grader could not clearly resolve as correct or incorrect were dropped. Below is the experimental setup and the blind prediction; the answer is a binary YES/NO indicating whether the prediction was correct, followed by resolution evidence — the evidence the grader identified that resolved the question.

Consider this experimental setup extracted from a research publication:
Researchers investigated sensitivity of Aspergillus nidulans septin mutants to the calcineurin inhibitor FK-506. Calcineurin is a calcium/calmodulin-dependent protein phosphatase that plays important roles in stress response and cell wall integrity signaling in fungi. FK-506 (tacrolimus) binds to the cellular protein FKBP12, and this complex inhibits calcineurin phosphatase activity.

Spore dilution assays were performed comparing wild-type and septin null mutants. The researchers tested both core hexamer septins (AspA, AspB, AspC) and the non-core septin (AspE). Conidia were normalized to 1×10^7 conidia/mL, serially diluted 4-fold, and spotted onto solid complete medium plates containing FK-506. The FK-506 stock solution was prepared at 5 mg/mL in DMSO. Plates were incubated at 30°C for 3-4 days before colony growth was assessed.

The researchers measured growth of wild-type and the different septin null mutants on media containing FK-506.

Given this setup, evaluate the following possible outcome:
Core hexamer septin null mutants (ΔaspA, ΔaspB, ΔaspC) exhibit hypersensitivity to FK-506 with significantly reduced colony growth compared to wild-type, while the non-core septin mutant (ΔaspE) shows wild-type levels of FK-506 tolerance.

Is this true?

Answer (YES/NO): NO